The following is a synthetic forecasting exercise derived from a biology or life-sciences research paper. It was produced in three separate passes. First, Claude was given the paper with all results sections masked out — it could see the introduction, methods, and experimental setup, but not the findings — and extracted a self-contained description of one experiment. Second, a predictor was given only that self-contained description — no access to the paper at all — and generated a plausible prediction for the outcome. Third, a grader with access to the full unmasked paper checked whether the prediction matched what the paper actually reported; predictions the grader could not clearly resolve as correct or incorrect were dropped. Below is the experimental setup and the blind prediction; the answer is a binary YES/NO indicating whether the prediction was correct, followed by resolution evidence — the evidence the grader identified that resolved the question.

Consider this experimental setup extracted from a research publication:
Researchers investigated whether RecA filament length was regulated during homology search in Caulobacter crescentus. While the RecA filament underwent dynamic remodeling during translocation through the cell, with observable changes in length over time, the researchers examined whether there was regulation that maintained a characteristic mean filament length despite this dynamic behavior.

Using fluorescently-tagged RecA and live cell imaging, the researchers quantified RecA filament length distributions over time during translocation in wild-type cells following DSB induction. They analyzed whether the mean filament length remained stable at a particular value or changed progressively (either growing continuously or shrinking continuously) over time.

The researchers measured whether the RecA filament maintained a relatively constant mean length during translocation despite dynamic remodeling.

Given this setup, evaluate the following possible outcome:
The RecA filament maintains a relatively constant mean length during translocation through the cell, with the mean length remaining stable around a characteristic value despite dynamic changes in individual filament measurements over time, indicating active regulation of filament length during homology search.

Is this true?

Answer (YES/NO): YES